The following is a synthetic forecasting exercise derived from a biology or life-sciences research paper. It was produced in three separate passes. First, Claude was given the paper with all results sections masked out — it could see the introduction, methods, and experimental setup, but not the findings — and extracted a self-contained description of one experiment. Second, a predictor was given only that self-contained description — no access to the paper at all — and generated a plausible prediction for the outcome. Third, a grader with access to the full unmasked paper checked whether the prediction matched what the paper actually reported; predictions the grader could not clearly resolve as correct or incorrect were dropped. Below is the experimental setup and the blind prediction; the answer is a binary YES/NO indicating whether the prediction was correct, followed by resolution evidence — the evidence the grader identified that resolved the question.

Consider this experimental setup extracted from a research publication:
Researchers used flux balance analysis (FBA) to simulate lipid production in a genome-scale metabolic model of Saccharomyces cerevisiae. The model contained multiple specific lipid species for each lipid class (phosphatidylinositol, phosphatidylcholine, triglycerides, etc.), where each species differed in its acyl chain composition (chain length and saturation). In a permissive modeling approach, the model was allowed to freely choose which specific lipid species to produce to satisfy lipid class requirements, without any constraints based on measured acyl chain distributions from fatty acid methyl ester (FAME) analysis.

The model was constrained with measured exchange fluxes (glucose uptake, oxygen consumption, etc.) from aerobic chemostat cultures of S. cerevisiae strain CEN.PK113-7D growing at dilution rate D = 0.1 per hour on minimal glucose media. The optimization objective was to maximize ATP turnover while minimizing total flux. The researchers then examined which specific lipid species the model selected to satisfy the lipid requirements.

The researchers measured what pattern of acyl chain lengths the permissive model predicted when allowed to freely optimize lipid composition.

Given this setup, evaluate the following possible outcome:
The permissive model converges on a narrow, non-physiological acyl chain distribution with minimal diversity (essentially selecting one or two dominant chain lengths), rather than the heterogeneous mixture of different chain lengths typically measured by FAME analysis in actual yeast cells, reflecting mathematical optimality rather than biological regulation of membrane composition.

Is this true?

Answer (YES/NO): YES